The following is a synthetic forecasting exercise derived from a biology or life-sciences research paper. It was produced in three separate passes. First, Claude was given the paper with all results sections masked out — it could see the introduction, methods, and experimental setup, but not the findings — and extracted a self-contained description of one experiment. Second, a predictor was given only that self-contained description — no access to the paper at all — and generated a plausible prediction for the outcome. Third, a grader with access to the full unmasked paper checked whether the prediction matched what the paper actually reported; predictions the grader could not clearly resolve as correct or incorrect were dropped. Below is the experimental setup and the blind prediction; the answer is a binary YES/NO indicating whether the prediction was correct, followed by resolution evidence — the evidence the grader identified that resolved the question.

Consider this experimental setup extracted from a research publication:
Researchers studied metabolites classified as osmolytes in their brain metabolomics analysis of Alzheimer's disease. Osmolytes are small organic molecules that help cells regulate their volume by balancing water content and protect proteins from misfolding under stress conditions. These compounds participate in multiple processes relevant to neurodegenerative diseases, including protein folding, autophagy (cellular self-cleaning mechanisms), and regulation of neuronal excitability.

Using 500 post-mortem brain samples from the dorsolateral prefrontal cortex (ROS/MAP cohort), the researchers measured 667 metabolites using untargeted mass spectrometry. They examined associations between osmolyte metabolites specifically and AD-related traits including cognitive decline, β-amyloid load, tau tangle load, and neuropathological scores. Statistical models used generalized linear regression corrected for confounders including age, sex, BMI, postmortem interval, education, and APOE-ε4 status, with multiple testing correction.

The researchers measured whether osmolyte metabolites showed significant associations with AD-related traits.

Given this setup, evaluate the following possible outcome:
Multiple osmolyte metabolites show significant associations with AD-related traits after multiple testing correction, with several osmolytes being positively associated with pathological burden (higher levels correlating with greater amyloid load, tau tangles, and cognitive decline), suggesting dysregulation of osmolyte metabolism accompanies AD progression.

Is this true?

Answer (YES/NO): YES